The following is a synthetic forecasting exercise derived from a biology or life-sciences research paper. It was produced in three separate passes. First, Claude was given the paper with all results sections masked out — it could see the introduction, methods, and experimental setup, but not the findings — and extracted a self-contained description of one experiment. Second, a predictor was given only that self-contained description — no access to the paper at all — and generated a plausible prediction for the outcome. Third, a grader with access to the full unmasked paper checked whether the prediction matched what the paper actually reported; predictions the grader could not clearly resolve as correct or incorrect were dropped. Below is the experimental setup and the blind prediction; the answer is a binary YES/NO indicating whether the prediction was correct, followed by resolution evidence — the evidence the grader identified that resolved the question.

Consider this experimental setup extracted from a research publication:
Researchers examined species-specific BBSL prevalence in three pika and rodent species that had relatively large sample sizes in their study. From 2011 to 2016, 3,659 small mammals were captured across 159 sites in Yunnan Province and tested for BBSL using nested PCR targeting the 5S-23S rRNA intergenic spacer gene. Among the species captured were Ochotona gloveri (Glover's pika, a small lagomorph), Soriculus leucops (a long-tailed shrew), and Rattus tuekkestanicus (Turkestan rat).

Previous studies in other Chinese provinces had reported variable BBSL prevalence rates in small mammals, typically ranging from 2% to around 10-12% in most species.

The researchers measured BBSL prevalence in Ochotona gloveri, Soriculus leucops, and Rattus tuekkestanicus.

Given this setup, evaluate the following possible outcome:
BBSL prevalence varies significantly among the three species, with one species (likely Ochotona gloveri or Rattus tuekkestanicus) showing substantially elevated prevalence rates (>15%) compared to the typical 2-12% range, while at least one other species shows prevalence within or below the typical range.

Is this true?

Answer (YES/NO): NO